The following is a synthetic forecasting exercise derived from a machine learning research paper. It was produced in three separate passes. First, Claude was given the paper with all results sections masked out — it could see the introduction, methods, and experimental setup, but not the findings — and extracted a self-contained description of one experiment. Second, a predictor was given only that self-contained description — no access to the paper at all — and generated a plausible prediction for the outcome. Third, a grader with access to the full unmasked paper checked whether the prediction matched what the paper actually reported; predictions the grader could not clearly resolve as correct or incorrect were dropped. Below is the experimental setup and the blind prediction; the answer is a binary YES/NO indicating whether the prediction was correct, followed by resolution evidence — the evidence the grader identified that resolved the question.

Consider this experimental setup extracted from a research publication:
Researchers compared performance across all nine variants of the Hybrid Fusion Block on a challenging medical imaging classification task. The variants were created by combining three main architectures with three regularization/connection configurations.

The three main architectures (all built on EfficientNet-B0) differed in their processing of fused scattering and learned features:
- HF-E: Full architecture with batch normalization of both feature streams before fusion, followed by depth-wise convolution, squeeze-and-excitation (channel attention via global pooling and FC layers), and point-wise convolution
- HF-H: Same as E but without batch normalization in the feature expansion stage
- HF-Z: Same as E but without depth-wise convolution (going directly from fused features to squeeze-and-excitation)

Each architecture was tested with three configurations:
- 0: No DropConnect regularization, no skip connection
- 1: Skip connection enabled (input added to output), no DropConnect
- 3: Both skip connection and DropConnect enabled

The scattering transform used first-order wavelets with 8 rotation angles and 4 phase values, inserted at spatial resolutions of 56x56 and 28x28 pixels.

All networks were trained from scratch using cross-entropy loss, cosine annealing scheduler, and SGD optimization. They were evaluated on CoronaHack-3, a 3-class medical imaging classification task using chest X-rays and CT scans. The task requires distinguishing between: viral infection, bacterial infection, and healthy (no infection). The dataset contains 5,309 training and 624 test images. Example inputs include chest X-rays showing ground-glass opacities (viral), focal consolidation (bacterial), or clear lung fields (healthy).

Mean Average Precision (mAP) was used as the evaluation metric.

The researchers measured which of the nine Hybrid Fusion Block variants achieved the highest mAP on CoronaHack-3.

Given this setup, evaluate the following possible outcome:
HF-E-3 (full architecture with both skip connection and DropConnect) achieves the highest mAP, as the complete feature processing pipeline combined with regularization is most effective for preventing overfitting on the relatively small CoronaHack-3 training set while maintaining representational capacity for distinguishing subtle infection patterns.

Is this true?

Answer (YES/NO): NO